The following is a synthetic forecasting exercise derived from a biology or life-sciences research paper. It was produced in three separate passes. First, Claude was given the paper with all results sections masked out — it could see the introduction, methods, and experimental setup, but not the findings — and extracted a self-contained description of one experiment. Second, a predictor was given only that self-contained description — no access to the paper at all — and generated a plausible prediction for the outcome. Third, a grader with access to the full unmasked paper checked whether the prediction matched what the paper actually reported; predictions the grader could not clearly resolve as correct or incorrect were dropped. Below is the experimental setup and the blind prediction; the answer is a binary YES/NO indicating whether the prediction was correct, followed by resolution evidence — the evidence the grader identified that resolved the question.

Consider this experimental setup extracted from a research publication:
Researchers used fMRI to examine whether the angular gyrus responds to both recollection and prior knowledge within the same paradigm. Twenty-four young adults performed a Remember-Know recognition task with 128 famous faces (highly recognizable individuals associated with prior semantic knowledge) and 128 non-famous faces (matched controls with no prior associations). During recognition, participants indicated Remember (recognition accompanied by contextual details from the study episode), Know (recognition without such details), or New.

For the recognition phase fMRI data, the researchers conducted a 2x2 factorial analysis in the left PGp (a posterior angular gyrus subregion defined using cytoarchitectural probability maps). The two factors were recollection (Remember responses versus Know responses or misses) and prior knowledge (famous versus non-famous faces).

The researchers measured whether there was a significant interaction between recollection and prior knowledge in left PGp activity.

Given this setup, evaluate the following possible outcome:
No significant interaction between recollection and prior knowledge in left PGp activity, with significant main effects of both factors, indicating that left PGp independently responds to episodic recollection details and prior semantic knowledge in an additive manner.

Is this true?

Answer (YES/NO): YES